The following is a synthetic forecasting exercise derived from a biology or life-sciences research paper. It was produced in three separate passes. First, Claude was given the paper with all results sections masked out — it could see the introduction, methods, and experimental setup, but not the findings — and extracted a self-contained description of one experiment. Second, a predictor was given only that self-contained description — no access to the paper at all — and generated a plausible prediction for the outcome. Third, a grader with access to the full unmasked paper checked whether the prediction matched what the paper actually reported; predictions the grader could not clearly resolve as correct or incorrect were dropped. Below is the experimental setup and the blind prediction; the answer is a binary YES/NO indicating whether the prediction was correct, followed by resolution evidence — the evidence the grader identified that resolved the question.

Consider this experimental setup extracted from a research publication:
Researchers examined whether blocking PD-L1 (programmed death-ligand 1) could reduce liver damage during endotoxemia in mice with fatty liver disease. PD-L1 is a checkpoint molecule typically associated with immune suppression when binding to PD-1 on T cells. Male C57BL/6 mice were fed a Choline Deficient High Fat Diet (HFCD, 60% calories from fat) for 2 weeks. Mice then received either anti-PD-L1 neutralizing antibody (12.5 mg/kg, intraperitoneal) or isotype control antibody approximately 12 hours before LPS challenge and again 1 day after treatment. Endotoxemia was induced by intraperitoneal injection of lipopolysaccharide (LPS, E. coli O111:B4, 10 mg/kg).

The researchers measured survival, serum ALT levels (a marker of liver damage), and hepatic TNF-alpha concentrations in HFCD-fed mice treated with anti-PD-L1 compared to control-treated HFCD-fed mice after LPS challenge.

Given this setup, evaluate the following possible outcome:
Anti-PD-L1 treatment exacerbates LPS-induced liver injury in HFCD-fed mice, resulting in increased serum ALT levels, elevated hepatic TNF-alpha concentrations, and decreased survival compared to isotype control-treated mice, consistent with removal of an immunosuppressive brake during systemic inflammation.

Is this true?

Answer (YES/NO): NO